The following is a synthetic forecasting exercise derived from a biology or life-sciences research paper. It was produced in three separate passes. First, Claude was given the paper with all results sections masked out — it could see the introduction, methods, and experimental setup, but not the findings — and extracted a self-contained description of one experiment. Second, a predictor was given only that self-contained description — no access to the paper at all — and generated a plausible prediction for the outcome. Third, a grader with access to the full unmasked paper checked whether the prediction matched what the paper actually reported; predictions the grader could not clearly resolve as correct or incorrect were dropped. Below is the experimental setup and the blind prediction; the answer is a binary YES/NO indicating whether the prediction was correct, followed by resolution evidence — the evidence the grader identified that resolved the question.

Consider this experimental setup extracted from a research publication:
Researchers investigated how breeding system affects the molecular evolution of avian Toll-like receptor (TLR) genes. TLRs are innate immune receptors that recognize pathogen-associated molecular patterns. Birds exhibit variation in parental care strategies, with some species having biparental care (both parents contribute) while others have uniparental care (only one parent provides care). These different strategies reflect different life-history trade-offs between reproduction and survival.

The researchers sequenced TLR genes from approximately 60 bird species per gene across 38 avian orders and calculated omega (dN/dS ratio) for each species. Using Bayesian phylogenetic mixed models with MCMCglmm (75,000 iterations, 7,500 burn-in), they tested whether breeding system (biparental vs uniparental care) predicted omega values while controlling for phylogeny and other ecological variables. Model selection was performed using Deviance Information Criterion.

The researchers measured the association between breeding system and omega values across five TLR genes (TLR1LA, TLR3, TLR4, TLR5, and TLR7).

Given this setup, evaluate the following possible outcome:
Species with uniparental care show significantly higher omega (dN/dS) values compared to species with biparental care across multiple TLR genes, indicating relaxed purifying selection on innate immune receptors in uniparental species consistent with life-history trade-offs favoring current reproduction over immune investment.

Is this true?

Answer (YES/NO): NO